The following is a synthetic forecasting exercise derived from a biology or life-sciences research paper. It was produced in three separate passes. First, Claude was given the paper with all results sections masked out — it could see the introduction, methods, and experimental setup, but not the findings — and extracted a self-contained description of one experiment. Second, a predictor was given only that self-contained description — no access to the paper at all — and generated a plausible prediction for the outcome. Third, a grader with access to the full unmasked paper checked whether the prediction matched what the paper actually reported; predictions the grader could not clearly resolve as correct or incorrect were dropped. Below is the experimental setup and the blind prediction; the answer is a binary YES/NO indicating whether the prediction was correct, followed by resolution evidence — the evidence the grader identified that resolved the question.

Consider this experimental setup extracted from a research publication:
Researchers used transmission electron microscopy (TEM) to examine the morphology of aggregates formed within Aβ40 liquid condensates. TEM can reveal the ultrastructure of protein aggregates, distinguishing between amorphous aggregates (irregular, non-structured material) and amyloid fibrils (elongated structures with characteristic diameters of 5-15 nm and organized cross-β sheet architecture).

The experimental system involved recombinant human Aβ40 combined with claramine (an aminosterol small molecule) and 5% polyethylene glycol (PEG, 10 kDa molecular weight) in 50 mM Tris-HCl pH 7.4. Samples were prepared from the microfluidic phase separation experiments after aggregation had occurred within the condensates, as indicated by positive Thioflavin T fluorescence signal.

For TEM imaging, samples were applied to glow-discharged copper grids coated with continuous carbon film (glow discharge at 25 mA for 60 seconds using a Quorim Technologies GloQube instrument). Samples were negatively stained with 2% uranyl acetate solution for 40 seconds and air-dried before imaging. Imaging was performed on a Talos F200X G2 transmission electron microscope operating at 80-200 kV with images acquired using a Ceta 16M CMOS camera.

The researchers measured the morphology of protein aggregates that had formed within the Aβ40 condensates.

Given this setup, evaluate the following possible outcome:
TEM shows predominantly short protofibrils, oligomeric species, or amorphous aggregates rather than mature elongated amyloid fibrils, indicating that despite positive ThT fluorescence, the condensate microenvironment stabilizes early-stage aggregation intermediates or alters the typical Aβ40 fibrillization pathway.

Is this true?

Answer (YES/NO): NO